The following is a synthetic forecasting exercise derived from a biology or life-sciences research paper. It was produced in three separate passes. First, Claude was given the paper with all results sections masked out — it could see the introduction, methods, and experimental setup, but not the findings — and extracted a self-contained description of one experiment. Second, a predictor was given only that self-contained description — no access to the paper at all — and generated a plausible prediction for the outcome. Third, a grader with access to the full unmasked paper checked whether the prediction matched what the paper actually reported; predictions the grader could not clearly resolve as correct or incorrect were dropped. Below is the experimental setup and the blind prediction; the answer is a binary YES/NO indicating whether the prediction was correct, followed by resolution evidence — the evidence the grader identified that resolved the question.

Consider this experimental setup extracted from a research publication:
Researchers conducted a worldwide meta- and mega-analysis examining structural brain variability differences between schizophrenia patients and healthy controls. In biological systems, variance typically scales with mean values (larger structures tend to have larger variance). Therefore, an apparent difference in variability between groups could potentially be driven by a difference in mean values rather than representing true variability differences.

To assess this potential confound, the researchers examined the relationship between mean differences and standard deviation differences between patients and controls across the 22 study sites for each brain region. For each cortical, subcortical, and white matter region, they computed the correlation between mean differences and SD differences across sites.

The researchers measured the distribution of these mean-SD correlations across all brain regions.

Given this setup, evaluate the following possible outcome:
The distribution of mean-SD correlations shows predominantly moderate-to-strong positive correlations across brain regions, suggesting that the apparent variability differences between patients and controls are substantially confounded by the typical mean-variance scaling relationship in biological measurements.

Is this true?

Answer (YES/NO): NO